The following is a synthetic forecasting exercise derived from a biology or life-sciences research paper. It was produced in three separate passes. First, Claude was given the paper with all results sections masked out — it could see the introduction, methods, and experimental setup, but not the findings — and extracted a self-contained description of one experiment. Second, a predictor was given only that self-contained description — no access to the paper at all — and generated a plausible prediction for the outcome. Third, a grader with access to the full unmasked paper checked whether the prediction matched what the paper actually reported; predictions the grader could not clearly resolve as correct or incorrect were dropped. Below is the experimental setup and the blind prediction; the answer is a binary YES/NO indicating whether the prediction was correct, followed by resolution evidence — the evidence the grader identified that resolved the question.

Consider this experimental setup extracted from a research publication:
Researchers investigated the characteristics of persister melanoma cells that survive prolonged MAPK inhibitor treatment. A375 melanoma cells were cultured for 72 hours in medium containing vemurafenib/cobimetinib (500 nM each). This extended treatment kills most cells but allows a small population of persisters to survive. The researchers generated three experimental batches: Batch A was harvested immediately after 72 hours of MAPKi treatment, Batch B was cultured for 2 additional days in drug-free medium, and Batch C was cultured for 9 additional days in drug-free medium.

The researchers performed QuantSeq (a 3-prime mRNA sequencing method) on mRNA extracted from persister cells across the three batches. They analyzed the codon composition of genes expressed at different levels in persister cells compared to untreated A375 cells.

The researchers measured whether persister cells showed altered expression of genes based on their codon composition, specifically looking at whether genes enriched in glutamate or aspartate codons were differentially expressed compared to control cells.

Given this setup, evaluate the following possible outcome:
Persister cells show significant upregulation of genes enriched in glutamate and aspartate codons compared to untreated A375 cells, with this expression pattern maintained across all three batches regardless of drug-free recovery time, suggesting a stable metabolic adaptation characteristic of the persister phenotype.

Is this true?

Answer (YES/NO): NO